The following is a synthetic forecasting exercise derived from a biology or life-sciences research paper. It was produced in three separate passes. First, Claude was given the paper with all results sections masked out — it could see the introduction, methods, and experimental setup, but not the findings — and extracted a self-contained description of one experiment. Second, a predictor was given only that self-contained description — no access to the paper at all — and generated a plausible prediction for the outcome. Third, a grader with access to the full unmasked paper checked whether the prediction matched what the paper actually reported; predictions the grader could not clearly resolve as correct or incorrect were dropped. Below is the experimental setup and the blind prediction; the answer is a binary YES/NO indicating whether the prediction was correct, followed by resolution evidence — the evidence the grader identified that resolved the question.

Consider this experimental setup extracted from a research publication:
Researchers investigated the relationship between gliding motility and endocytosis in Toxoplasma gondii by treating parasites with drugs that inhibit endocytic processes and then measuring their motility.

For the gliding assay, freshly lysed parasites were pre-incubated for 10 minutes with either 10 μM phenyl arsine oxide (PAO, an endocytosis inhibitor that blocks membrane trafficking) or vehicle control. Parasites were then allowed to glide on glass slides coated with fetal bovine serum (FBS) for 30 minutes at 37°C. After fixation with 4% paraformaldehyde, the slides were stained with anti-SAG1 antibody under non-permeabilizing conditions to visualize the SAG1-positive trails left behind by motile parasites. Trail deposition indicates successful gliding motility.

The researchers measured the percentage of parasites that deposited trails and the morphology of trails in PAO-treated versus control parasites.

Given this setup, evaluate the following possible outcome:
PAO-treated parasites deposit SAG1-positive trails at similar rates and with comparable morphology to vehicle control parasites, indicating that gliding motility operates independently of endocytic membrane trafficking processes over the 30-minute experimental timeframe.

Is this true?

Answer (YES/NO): NO